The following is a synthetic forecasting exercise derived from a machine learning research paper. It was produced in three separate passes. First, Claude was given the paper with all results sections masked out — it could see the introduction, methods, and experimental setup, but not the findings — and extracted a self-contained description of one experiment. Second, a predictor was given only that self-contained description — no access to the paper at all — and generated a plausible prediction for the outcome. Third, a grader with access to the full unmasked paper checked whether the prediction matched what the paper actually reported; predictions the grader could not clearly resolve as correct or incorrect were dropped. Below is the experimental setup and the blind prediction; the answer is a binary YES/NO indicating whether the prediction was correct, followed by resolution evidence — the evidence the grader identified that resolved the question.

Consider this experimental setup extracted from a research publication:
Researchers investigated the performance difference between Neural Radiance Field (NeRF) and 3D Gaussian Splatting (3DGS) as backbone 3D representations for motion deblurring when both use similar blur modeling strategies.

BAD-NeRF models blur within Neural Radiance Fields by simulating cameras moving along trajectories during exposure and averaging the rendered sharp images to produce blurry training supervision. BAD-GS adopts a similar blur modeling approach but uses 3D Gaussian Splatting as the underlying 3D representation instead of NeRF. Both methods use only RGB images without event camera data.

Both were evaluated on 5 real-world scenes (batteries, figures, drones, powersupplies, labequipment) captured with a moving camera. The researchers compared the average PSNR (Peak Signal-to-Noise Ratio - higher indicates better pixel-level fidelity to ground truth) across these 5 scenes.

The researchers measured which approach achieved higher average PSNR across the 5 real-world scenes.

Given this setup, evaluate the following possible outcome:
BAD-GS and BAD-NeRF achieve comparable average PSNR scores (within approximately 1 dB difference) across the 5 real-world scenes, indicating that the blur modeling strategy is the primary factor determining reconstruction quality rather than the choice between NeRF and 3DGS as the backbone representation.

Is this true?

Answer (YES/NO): NO